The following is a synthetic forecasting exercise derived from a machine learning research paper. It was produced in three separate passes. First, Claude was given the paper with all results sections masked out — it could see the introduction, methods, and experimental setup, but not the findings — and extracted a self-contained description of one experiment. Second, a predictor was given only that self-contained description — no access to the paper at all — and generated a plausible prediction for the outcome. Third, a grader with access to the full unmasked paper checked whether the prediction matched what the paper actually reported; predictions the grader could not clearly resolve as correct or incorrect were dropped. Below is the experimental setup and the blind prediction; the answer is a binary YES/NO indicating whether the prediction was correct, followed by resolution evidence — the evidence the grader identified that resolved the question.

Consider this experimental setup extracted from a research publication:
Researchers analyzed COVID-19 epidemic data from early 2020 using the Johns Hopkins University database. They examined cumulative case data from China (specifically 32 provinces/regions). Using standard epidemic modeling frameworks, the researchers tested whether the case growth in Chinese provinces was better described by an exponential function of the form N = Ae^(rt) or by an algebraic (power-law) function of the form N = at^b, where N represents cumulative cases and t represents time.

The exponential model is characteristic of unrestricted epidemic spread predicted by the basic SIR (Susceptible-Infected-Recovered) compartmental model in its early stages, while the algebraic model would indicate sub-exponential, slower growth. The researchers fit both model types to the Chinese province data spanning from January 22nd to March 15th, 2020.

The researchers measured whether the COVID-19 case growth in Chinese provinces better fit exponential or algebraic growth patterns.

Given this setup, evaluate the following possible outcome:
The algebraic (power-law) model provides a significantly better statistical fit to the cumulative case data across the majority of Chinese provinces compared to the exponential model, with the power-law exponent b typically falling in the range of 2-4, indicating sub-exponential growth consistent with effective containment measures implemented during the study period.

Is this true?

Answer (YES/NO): NO